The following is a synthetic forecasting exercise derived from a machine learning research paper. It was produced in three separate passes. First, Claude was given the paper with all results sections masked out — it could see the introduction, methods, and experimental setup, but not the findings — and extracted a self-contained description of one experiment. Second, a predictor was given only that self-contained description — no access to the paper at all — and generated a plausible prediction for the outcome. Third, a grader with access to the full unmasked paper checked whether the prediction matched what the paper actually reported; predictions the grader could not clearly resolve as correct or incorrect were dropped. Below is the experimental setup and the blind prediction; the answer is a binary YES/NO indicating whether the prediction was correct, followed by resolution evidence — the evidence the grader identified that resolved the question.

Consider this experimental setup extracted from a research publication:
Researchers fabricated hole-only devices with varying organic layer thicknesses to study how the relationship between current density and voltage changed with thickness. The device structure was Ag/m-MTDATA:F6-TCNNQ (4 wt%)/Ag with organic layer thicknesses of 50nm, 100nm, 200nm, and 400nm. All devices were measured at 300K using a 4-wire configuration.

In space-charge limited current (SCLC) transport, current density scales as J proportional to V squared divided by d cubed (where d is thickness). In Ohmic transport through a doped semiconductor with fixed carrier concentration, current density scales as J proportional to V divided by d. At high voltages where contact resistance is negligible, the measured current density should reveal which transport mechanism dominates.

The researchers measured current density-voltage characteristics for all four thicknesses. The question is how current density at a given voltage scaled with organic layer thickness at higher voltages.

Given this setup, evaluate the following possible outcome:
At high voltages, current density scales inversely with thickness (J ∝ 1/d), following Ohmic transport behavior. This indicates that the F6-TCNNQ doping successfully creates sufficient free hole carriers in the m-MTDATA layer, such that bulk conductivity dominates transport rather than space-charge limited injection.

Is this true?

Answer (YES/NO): YES